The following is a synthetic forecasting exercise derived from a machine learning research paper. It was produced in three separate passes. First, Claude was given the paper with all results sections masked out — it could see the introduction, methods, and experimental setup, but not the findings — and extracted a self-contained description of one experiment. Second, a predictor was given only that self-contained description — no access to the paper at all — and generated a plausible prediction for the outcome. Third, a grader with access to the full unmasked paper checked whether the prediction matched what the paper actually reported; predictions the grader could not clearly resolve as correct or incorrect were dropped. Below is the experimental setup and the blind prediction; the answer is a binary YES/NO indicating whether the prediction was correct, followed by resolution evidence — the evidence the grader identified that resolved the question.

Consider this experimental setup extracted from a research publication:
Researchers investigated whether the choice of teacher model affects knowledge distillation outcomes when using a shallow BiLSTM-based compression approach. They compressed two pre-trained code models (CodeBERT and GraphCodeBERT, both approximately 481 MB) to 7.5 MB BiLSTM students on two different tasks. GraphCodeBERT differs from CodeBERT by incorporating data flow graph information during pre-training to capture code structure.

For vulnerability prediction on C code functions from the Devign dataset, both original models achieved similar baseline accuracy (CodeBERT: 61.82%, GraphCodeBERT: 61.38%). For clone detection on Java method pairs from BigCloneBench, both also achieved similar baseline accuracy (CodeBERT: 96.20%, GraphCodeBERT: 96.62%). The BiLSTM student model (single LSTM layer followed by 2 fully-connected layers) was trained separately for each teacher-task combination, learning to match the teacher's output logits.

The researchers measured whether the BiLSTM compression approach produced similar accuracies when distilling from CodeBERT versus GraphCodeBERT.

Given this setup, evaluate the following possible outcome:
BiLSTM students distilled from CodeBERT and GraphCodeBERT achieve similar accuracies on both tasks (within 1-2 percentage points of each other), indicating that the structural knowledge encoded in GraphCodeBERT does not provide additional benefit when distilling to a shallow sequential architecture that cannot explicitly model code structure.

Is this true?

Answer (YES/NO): YES